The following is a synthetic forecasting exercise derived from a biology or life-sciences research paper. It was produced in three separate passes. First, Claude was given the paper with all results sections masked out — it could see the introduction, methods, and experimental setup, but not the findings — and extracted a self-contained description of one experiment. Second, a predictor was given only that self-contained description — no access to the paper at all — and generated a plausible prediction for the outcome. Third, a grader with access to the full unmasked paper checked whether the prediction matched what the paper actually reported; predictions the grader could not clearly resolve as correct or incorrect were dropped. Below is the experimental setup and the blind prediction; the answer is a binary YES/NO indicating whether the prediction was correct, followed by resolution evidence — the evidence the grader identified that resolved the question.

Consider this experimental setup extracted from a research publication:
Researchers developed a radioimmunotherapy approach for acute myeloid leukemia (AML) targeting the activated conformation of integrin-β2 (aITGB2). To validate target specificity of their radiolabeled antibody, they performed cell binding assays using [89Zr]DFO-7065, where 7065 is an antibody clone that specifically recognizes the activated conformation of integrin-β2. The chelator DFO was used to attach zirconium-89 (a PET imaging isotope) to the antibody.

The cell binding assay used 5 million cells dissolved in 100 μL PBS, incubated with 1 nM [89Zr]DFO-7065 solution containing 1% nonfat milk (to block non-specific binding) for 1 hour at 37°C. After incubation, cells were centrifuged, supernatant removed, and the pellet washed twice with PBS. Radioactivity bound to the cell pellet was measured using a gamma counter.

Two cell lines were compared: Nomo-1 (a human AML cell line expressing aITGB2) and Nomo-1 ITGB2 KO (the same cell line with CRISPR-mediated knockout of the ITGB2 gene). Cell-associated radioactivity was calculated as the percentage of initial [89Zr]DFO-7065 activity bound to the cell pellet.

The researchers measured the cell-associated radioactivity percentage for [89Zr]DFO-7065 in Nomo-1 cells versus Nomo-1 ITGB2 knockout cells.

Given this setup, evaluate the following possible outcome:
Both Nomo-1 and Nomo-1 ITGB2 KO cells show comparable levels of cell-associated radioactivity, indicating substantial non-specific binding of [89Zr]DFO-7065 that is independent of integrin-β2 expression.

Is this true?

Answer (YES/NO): NO